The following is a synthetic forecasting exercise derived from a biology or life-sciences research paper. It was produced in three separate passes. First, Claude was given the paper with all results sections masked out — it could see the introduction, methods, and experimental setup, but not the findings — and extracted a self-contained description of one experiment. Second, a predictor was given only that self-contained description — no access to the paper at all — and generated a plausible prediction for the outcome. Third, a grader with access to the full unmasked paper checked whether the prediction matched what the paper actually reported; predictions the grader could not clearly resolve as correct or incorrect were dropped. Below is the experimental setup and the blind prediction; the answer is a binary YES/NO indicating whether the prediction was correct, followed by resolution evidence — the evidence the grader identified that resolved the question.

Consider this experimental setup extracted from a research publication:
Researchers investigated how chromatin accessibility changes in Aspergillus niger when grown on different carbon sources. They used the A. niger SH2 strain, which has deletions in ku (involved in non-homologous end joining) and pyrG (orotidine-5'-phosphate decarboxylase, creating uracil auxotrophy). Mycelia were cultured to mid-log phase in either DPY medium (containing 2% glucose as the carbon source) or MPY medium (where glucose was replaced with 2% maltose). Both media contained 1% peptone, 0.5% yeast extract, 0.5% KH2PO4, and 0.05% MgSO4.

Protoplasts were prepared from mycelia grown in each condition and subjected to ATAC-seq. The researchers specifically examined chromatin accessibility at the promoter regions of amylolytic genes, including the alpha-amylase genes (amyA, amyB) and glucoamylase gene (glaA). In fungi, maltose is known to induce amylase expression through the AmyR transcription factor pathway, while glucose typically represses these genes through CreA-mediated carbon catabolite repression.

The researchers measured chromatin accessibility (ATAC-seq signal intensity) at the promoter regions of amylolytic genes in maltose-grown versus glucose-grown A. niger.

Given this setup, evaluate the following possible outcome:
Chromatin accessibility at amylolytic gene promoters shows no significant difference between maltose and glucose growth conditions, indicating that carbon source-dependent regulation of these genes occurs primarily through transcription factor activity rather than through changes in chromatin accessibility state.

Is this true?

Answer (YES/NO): NO